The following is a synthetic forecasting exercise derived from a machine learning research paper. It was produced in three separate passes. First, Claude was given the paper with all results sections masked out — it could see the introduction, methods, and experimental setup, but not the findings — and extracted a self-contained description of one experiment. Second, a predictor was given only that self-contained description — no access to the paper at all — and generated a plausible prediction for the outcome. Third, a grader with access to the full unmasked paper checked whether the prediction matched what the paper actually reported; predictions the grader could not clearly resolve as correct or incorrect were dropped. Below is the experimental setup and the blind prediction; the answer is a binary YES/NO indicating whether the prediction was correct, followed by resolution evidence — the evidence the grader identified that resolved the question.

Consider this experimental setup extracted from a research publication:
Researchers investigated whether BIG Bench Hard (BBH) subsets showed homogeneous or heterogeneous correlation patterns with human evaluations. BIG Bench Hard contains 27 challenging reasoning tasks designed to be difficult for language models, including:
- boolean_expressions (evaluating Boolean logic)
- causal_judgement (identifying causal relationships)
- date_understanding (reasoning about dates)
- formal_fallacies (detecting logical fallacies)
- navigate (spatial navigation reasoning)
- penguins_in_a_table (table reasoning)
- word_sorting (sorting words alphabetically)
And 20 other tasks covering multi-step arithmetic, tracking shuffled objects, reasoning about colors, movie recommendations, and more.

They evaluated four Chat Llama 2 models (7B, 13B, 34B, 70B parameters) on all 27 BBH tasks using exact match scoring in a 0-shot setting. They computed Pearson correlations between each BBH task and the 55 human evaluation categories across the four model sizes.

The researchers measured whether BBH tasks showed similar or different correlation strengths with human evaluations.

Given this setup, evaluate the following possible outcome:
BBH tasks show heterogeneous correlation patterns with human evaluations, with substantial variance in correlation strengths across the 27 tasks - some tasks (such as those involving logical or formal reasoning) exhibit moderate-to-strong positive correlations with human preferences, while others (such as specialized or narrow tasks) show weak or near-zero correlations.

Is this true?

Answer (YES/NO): NO